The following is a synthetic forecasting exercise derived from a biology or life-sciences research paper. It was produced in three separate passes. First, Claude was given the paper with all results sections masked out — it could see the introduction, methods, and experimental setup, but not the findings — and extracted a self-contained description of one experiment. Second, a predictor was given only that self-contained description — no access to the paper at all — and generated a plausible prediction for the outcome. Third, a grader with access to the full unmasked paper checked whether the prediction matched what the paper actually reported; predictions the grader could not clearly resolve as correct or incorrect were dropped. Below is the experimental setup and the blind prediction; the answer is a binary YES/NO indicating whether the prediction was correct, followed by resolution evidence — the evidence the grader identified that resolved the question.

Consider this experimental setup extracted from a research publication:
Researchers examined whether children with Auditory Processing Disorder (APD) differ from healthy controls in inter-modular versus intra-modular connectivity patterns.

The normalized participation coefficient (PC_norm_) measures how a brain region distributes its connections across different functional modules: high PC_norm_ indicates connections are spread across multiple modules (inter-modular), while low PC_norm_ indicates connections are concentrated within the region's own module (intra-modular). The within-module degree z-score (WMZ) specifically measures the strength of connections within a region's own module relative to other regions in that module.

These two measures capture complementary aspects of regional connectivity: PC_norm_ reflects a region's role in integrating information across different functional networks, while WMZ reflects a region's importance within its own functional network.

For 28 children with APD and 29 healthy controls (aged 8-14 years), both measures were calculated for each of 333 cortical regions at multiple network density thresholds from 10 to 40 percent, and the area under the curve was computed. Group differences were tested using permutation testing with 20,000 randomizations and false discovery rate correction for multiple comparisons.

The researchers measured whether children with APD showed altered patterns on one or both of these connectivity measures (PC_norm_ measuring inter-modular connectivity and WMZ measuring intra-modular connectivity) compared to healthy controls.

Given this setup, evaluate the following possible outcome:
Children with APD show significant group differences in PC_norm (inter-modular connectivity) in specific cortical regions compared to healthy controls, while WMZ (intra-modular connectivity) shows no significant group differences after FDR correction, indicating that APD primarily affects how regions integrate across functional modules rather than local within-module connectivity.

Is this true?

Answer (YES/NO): NO